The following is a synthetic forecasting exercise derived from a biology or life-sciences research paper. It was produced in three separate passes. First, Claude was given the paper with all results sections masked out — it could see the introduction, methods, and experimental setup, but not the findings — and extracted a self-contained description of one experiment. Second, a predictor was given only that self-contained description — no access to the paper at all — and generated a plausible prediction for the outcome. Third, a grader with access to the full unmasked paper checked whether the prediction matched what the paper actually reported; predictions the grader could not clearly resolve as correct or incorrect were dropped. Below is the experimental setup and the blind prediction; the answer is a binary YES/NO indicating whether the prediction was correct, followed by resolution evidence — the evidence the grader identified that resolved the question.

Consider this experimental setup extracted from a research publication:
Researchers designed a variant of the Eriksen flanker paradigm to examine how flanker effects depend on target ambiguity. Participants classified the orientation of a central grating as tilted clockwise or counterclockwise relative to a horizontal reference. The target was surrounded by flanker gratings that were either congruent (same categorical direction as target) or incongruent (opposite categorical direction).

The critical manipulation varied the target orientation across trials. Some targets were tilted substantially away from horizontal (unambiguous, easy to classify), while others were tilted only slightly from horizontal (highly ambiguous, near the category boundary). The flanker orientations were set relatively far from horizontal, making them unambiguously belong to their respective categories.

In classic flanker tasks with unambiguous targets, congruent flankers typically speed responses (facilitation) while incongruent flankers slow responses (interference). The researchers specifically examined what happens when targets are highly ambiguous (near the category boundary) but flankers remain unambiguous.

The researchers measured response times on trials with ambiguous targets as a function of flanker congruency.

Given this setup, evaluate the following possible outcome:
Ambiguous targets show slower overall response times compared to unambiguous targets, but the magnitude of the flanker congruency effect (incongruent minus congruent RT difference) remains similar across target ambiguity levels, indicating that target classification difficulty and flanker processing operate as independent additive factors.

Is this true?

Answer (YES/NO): NO